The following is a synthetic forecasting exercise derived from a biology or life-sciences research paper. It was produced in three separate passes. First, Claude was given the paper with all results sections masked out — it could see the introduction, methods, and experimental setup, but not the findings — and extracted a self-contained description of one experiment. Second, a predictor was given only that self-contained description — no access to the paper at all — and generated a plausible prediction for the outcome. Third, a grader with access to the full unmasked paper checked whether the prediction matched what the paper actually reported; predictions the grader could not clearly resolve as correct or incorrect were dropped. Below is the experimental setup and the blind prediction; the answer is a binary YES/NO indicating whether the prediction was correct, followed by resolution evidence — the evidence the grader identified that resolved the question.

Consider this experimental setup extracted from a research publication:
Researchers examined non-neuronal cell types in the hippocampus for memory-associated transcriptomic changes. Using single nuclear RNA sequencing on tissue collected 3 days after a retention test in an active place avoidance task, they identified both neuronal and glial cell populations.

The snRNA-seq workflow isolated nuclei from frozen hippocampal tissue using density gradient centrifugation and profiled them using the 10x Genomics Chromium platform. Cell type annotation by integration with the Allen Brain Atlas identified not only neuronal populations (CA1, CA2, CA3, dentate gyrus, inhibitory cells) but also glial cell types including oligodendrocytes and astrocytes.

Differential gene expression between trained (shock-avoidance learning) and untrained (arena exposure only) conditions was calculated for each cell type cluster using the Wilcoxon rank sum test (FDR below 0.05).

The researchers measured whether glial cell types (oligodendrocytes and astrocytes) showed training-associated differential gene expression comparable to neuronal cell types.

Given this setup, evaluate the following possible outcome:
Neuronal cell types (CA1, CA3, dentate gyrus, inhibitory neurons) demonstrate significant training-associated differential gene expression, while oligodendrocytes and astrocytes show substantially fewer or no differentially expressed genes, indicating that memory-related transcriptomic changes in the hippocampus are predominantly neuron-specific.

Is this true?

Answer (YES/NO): NO